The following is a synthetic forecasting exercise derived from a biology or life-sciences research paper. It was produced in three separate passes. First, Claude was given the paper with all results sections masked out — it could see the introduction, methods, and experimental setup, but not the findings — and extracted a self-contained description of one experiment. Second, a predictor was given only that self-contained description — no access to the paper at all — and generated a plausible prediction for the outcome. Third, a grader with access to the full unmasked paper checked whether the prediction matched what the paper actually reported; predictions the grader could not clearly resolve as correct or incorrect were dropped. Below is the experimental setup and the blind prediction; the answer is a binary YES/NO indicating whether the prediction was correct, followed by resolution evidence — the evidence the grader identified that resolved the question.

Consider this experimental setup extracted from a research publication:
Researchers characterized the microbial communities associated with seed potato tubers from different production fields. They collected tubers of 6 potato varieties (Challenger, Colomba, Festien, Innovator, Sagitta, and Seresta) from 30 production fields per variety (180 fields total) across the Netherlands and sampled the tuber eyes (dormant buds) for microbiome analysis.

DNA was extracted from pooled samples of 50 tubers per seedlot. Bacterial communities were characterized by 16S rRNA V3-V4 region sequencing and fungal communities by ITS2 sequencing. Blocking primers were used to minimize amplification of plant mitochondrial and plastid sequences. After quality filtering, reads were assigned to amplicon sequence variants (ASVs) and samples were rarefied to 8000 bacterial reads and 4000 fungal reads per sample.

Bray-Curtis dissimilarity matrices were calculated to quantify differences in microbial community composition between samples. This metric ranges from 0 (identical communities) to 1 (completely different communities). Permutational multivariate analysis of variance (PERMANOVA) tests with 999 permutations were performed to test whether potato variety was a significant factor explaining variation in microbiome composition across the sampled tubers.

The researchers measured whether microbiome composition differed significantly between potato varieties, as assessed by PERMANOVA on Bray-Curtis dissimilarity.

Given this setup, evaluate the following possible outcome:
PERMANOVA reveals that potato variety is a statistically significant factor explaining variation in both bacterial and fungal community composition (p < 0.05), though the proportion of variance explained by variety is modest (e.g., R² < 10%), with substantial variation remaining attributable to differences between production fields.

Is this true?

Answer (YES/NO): NO